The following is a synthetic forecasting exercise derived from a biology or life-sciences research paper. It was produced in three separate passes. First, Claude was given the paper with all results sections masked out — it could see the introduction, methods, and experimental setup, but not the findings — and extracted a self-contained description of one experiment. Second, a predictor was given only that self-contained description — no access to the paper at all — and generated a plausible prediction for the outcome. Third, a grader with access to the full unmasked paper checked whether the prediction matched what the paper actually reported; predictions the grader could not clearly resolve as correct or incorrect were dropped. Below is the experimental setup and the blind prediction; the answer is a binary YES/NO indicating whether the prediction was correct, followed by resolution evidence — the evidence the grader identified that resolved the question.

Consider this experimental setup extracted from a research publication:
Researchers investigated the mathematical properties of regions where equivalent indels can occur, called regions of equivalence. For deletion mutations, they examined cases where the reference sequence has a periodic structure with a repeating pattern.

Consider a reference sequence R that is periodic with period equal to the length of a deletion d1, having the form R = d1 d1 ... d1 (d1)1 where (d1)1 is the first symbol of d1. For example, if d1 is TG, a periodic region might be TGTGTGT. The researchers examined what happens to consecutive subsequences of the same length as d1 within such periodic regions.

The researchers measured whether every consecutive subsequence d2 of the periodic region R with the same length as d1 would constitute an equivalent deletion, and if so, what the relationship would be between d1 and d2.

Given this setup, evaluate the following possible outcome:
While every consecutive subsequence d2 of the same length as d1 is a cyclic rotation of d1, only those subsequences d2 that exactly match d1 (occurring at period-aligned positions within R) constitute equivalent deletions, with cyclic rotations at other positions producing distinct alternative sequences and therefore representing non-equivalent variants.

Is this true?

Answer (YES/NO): NO